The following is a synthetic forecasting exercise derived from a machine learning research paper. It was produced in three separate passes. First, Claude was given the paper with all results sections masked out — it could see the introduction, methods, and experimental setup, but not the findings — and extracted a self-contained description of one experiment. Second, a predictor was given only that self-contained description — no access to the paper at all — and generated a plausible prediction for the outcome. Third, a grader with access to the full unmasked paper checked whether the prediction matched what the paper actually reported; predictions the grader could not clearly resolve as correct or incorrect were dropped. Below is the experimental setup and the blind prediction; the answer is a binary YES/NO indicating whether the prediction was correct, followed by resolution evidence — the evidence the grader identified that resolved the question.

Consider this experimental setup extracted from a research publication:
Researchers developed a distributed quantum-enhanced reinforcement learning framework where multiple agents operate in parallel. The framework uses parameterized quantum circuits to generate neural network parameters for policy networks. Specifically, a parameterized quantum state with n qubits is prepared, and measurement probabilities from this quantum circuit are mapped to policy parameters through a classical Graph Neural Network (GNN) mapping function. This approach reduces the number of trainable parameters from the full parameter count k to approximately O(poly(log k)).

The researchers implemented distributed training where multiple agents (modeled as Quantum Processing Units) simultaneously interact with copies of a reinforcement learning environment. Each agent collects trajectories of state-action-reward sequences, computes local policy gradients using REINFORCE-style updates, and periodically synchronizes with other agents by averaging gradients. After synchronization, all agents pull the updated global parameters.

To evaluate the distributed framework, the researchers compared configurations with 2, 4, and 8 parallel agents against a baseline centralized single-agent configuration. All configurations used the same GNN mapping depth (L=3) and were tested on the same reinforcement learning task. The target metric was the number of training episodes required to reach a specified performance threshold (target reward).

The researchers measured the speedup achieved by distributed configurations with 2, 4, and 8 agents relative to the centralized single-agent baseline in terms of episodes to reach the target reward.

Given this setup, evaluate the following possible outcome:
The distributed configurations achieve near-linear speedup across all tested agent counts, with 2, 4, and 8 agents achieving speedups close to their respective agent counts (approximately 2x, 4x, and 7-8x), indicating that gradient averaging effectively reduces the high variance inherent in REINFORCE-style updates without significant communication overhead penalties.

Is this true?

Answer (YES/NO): NO